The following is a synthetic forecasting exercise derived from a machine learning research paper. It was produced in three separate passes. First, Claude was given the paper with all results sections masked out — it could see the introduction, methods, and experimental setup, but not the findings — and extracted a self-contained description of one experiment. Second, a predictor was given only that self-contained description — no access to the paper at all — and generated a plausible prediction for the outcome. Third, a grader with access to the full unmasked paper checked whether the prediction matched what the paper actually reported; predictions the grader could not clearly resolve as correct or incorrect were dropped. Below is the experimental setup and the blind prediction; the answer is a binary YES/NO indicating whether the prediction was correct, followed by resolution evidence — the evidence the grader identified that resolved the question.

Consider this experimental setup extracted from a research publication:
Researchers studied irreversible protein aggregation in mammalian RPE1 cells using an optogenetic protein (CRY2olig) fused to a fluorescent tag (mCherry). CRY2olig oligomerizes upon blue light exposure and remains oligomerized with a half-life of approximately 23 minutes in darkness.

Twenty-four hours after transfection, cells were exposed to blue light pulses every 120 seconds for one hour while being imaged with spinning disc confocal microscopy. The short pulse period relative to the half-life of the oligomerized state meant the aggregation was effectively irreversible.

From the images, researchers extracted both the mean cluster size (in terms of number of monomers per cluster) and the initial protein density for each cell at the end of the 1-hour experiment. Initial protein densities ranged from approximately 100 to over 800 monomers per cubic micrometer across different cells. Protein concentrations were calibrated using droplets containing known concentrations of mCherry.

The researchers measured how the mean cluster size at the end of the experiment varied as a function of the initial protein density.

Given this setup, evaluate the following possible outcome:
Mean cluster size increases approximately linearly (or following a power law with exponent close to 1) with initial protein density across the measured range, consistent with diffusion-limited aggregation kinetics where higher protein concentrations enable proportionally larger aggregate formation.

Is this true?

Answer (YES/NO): YES